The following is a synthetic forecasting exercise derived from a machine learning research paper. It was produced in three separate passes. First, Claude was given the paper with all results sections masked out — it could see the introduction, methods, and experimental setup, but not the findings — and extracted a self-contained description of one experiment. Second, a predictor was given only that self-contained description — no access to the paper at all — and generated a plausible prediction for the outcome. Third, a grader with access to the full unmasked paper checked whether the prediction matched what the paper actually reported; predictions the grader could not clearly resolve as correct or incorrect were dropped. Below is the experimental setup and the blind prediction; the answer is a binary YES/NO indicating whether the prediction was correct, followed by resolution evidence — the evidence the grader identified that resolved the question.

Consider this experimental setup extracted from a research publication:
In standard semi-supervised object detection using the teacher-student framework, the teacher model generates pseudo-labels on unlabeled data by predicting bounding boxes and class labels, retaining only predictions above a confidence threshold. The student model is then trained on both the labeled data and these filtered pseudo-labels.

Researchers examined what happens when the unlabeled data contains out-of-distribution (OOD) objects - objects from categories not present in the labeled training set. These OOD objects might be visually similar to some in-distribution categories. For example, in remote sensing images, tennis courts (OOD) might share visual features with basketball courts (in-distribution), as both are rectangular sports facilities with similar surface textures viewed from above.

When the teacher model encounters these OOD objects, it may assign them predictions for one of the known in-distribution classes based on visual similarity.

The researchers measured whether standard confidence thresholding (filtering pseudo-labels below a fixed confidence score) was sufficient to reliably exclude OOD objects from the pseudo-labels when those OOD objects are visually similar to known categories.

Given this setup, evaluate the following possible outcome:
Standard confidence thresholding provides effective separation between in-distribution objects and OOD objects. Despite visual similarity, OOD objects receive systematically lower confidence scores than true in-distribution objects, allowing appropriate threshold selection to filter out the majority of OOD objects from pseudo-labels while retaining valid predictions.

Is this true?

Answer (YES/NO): NO